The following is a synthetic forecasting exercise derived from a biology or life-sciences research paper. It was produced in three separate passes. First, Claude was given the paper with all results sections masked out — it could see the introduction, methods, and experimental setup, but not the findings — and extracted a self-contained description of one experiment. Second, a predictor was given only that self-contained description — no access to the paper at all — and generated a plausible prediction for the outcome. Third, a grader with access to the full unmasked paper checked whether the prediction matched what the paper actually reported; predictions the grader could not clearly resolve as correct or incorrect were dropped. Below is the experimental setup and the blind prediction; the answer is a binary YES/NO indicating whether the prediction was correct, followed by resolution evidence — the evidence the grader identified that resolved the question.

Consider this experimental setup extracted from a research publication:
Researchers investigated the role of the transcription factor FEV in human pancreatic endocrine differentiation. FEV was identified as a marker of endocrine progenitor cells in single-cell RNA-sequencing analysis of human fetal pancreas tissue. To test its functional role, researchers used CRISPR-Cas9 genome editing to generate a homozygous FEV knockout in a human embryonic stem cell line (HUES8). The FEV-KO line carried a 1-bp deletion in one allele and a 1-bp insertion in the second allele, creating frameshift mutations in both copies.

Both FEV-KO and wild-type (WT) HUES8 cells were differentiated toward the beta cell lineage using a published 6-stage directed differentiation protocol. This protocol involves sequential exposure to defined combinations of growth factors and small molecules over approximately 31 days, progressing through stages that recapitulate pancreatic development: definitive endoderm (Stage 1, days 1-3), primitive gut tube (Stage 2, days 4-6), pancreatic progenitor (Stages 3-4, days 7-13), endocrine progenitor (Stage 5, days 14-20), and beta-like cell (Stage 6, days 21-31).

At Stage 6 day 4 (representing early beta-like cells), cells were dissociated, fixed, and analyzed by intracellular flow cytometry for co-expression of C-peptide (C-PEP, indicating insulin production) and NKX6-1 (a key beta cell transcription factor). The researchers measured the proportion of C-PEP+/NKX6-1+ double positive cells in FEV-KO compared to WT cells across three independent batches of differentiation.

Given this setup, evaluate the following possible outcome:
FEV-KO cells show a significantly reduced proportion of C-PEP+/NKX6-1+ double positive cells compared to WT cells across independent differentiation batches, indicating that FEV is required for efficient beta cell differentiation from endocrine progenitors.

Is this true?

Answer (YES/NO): YES